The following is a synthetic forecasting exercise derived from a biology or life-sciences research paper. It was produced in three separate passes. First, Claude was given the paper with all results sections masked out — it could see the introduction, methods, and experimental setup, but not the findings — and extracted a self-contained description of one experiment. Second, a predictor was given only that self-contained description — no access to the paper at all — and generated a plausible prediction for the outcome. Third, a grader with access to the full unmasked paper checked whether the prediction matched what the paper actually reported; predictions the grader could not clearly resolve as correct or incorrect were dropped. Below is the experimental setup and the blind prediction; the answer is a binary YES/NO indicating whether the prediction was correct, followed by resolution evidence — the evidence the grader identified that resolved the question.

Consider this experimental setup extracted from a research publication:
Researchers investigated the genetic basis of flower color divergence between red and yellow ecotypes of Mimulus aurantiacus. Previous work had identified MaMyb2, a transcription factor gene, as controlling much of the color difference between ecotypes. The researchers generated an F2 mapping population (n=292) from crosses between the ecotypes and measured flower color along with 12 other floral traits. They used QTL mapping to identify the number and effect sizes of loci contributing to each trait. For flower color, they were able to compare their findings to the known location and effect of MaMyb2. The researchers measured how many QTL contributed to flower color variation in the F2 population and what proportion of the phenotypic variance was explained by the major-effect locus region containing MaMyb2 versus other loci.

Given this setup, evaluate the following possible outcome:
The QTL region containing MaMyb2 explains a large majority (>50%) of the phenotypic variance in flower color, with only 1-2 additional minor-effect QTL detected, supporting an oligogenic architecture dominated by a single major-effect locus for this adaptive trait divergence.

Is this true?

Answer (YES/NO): NO